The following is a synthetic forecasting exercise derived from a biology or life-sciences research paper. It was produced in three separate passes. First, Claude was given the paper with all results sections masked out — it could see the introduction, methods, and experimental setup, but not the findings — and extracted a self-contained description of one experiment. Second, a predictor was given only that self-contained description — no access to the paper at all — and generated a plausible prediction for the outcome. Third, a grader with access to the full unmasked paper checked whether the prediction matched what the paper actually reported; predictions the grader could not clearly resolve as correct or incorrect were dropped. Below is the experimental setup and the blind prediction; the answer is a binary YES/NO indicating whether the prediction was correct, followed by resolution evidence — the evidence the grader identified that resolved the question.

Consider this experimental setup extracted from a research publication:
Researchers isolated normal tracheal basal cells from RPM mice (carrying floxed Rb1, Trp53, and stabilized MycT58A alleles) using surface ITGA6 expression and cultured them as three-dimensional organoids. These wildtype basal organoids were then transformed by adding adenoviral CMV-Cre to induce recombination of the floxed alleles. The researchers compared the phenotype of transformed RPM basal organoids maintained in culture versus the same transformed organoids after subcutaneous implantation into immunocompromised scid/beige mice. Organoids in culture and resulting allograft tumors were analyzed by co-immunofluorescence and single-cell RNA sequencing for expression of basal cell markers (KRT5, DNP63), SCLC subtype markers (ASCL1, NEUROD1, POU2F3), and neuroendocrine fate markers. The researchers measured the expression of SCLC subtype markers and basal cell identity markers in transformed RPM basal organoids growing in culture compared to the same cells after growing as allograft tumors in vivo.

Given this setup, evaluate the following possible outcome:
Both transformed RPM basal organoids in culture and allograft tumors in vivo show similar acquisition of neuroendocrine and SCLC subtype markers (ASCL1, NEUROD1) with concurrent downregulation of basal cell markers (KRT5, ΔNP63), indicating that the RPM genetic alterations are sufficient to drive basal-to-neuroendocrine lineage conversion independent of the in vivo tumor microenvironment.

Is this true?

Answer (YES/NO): NO